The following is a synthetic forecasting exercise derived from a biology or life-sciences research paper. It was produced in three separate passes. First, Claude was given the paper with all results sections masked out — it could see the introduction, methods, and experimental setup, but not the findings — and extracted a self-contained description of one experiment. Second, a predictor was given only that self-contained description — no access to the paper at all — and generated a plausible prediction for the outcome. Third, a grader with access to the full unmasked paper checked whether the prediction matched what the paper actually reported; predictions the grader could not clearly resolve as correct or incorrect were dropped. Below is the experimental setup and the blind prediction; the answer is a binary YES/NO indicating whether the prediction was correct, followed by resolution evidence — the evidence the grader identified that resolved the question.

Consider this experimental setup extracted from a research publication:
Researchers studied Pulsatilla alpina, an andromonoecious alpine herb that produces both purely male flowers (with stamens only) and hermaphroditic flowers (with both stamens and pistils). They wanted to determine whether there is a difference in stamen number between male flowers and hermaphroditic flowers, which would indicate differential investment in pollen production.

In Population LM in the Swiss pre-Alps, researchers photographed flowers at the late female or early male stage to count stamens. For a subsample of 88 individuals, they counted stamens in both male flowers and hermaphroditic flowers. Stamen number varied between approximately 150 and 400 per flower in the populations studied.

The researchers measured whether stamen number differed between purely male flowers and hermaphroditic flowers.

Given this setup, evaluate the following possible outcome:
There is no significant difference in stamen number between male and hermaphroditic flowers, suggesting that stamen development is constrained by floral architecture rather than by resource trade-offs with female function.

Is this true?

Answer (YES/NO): YES